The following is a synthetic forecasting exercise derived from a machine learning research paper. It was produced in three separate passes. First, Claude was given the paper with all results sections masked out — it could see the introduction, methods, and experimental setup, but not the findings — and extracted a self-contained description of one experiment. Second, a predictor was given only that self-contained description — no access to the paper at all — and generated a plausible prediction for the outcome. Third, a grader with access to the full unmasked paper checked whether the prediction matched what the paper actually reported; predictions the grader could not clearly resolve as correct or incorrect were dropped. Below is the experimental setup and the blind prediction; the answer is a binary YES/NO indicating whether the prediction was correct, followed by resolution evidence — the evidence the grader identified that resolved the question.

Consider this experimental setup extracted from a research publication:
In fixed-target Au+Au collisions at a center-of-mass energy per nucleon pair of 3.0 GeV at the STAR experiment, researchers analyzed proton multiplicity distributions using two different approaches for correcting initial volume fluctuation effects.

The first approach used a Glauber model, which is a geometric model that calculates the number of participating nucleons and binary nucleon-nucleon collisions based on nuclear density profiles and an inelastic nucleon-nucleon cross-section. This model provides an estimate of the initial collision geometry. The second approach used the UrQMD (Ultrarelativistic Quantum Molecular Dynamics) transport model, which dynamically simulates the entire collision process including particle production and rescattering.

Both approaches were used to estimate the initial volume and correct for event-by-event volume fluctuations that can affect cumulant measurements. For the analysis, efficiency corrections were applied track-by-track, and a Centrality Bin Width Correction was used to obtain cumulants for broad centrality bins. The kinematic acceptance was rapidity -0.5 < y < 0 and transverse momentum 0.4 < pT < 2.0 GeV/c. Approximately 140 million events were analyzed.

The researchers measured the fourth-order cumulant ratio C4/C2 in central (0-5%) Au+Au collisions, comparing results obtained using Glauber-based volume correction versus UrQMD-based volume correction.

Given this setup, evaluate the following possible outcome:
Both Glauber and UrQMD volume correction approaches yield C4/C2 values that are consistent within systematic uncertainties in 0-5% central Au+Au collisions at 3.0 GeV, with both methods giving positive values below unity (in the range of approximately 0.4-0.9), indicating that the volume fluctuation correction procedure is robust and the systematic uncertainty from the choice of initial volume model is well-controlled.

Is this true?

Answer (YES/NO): NO